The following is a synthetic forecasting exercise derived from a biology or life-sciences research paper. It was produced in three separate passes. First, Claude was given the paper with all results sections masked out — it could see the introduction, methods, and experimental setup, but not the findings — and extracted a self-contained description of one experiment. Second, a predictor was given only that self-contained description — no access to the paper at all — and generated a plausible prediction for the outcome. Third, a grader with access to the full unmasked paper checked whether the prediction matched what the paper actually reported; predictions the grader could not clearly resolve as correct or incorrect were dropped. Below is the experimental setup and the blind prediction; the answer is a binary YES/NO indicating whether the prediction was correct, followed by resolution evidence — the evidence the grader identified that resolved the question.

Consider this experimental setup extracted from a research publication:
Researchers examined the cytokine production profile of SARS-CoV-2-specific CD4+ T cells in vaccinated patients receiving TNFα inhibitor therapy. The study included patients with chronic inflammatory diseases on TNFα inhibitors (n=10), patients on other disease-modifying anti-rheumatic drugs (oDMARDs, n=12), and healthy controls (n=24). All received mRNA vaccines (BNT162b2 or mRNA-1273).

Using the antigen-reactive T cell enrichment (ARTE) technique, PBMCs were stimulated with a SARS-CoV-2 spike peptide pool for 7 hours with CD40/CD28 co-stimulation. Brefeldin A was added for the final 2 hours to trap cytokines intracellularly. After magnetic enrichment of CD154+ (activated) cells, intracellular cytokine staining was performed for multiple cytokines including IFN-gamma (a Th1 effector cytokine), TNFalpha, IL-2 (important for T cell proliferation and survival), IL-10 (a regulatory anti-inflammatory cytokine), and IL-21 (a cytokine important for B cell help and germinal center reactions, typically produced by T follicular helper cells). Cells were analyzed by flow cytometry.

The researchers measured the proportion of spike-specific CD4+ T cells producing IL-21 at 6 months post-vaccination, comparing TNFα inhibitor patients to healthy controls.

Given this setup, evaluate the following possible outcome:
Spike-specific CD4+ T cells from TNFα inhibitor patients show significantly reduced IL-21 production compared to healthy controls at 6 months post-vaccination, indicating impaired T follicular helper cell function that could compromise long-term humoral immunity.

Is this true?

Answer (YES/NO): NO